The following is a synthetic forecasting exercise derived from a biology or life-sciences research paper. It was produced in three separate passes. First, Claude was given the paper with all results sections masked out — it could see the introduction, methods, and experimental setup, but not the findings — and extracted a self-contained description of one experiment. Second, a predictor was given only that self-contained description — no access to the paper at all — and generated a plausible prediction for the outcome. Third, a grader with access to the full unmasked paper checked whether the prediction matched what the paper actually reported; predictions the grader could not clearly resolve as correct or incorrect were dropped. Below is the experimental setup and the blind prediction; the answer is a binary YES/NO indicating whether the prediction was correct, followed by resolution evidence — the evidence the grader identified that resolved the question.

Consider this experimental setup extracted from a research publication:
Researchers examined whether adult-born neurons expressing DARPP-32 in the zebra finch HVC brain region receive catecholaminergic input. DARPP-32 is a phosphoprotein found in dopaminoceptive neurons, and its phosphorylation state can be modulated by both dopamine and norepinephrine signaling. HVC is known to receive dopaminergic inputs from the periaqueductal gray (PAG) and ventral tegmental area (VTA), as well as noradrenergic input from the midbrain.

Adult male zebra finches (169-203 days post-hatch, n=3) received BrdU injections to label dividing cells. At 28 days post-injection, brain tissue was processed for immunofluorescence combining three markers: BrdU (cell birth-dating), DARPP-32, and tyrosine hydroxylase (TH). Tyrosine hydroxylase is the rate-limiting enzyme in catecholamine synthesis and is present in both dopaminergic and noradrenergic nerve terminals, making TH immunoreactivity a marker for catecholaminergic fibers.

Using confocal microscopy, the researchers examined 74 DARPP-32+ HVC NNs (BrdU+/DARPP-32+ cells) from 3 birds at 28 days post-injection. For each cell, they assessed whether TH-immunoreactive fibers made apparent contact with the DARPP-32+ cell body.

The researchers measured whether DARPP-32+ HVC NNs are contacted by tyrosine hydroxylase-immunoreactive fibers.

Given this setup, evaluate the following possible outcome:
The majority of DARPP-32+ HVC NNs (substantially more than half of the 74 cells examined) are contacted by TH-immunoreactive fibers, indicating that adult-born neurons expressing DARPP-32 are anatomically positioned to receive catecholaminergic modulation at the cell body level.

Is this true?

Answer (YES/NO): YES